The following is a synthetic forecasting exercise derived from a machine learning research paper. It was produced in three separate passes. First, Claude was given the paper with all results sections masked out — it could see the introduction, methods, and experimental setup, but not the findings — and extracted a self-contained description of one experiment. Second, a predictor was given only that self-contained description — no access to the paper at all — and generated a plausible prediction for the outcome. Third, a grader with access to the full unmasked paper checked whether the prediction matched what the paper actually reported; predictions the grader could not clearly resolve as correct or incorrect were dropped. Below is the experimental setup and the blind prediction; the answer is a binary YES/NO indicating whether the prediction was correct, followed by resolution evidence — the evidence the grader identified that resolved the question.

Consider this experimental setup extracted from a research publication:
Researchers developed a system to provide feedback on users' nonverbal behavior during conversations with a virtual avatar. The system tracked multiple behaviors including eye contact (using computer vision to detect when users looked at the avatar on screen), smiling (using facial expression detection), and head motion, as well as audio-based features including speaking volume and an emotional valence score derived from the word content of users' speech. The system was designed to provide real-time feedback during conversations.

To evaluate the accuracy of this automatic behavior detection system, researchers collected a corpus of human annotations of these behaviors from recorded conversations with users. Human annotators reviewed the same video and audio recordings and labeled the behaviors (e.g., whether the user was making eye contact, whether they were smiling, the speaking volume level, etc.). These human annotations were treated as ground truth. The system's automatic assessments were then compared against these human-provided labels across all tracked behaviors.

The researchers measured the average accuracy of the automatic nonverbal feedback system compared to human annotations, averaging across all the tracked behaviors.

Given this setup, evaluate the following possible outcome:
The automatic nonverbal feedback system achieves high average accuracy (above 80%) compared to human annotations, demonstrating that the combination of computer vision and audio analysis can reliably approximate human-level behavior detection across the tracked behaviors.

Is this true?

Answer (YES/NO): NO